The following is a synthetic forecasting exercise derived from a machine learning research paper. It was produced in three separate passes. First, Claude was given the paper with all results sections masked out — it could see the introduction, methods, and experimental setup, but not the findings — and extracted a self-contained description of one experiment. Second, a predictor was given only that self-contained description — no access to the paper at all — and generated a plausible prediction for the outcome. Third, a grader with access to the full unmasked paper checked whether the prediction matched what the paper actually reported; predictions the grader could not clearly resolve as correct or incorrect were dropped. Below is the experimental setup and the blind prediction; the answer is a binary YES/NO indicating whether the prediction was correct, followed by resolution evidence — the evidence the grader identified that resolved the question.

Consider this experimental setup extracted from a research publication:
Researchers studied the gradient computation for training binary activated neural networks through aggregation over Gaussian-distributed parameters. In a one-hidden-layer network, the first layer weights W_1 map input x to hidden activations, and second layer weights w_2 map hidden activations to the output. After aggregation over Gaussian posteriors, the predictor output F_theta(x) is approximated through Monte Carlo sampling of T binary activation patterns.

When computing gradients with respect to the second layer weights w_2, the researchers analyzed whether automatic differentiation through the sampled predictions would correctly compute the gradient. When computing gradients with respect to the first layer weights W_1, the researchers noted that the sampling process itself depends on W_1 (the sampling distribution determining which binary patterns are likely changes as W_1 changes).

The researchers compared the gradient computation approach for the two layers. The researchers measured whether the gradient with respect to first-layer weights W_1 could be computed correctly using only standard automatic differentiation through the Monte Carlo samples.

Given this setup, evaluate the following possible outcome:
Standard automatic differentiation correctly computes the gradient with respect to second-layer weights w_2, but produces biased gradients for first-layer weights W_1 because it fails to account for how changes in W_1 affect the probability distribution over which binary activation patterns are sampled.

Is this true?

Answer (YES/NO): NO